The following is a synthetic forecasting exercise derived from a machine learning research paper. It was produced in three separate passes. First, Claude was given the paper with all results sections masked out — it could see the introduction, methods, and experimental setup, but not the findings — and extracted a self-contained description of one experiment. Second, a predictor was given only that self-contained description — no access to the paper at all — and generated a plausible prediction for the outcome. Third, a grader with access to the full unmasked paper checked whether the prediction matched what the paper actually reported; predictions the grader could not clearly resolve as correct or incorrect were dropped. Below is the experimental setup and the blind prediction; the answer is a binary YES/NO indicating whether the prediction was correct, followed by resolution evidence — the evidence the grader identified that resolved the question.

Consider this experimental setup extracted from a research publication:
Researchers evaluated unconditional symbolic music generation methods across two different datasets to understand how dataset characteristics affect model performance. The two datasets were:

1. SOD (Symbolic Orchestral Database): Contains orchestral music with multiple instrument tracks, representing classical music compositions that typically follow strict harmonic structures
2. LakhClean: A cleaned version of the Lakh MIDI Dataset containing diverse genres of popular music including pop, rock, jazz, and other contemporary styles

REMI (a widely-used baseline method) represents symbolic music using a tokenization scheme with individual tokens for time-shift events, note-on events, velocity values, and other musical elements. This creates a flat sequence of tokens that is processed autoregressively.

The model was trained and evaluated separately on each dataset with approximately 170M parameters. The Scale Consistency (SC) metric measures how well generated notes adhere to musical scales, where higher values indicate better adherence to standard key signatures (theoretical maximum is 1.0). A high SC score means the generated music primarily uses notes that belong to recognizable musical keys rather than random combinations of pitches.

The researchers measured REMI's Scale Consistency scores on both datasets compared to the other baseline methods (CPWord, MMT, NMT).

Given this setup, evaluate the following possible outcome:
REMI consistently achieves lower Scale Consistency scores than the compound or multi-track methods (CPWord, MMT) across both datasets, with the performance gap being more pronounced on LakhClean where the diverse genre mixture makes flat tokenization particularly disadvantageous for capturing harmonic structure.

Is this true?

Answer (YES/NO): NO